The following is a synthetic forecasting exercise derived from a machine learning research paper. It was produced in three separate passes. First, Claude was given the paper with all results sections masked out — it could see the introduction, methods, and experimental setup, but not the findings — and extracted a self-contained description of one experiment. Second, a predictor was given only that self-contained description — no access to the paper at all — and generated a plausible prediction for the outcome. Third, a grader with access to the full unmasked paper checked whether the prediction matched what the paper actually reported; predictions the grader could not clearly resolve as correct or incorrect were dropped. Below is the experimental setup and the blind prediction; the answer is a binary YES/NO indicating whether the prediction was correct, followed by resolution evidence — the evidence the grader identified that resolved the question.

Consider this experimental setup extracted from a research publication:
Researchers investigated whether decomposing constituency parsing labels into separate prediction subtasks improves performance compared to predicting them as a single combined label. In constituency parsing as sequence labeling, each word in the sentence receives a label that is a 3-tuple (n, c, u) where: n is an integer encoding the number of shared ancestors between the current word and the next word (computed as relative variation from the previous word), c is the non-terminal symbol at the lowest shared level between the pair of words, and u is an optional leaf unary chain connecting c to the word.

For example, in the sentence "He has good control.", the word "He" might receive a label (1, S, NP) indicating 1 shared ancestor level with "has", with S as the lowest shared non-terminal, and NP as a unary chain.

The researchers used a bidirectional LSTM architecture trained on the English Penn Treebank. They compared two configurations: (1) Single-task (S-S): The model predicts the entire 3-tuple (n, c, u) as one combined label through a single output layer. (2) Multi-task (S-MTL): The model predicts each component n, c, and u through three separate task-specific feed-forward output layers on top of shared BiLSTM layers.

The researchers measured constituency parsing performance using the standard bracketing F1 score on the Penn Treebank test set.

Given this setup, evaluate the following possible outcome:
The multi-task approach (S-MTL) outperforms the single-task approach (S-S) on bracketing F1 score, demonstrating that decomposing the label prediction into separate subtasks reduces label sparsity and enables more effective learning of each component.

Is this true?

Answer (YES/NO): YES